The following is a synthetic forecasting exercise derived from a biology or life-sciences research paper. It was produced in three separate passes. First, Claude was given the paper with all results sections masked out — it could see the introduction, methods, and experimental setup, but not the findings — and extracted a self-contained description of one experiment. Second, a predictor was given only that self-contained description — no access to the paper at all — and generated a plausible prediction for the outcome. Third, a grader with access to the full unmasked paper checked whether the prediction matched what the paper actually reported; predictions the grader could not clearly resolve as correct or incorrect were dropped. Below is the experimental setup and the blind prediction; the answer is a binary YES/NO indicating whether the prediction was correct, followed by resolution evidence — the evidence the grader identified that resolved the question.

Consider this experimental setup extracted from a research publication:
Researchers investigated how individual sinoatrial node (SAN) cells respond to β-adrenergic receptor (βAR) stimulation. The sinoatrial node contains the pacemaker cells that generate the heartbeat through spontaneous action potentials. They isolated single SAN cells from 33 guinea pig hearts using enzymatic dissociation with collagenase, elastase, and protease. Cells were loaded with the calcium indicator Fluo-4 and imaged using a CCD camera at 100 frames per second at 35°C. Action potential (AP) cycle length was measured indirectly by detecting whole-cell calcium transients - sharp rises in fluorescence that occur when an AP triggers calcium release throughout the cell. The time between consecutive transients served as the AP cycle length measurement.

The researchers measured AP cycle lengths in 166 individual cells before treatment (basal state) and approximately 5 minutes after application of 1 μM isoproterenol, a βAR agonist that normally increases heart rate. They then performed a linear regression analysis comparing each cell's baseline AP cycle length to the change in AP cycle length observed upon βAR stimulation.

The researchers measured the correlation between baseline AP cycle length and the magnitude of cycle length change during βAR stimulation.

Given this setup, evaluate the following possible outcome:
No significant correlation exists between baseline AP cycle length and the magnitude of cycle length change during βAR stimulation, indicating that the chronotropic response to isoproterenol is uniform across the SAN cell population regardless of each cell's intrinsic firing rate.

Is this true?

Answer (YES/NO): NO